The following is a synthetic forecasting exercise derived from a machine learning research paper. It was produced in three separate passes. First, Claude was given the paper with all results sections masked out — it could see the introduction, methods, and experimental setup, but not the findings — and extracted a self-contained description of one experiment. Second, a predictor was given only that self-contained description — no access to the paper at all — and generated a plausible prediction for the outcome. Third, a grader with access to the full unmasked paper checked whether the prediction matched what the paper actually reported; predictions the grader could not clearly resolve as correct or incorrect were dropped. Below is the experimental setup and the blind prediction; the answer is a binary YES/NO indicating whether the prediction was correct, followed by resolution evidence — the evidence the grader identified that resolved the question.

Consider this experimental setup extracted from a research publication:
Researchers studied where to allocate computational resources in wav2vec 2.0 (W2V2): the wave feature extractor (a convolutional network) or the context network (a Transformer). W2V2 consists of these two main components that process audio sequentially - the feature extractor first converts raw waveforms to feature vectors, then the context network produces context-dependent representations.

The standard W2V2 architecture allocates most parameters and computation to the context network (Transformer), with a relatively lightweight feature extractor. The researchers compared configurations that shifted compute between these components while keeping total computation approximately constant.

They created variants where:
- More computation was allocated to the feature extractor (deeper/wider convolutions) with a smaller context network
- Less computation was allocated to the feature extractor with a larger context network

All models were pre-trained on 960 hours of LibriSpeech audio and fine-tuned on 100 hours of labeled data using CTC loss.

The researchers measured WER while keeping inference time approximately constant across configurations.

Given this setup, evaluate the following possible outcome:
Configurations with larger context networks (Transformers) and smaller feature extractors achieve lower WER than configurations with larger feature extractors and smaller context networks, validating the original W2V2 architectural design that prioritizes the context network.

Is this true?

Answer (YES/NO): YES